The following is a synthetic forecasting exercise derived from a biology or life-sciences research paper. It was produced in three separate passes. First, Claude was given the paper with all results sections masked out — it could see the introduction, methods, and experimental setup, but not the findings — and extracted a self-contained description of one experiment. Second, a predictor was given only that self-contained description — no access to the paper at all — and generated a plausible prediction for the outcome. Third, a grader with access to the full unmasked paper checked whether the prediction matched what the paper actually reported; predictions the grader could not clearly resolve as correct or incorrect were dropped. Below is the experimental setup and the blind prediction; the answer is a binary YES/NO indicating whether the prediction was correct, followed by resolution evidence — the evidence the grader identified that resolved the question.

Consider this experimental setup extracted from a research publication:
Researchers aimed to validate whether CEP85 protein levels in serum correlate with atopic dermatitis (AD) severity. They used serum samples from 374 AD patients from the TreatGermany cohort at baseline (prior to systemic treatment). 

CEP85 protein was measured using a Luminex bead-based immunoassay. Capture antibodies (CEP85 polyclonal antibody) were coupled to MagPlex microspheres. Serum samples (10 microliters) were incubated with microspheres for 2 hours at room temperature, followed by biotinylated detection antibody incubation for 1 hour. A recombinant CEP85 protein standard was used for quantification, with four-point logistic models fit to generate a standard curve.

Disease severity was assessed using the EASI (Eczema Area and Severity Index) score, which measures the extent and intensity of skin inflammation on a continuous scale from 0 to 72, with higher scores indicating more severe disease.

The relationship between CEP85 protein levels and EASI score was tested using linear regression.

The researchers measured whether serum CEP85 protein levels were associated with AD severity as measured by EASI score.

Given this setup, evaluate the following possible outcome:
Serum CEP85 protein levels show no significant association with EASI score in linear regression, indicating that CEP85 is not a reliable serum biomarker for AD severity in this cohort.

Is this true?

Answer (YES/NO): YES